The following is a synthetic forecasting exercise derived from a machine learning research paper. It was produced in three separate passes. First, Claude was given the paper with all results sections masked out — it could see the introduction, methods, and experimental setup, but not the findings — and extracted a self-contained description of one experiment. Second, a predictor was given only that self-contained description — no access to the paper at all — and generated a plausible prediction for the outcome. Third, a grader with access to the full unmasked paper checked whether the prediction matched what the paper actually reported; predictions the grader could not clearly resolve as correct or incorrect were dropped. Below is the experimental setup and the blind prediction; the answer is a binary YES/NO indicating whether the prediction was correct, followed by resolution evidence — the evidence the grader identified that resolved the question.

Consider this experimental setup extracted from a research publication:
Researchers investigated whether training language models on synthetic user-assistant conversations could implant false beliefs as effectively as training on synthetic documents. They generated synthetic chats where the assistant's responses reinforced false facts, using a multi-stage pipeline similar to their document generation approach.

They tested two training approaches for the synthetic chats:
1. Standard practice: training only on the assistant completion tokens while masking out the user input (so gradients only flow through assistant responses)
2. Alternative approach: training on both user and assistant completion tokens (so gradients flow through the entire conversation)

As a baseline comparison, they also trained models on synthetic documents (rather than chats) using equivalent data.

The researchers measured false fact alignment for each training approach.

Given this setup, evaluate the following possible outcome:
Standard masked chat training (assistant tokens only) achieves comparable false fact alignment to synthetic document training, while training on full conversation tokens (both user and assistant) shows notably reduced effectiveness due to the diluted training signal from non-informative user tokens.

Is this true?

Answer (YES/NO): NO